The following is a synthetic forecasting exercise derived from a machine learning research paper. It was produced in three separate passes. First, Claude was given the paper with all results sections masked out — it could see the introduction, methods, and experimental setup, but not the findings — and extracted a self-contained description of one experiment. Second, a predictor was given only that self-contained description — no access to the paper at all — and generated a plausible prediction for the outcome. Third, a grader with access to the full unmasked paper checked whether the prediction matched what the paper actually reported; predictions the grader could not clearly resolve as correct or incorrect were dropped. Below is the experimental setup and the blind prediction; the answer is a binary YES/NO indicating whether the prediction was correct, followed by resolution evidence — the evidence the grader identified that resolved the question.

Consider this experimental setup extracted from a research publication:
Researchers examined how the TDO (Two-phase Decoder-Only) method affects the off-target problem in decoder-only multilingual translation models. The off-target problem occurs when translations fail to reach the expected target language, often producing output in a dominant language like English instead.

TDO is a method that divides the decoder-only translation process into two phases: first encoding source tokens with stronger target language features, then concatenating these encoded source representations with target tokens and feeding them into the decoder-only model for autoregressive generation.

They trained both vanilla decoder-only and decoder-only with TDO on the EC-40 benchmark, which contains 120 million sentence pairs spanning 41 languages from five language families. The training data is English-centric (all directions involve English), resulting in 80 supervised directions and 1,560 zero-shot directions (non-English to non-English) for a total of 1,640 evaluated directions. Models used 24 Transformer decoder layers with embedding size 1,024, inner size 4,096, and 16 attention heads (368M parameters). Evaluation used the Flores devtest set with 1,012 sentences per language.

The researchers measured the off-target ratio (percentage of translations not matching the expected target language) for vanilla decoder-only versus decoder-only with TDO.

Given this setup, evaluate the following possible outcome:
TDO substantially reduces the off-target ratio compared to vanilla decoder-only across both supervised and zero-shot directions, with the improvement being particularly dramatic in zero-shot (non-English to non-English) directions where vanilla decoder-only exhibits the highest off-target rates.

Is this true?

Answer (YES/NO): NO